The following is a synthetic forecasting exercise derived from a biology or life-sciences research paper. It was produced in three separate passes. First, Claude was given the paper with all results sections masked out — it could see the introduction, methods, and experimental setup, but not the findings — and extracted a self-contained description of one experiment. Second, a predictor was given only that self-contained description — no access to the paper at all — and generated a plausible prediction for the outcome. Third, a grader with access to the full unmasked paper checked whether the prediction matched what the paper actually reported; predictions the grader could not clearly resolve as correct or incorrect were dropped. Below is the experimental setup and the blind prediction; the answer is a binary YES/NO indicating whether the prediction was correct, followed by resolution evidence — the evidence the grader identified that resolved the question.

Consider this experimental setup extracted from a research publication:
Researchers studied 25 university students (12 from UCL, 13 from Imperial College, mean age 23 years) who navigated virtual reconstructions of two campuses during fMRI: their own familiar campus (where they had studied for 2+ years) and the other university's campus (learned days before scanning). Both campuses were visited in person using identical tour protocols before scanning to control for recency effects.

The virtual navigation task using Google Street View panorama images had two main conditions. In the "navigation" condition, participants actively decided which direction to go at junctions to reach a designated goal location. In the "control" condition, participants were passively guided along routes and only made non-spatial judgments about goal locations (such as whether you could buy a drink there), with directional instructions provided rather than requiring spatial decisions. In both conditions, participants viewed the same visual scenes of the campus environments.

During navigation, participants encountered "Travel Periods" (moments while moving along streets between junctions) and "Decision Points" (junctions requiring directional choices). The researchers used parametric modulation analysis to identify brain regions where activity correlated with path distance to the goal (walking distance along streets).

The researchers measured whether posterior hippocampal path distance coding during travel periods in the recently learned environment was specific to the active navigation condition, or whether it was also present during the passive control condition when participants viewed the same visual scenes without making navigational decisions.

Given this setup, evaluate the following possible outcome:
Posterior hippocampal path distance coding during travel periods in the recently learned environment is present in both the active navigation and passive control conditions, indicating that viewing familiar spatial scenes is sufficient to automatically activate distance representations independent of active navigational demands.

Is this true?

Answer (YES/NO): NO